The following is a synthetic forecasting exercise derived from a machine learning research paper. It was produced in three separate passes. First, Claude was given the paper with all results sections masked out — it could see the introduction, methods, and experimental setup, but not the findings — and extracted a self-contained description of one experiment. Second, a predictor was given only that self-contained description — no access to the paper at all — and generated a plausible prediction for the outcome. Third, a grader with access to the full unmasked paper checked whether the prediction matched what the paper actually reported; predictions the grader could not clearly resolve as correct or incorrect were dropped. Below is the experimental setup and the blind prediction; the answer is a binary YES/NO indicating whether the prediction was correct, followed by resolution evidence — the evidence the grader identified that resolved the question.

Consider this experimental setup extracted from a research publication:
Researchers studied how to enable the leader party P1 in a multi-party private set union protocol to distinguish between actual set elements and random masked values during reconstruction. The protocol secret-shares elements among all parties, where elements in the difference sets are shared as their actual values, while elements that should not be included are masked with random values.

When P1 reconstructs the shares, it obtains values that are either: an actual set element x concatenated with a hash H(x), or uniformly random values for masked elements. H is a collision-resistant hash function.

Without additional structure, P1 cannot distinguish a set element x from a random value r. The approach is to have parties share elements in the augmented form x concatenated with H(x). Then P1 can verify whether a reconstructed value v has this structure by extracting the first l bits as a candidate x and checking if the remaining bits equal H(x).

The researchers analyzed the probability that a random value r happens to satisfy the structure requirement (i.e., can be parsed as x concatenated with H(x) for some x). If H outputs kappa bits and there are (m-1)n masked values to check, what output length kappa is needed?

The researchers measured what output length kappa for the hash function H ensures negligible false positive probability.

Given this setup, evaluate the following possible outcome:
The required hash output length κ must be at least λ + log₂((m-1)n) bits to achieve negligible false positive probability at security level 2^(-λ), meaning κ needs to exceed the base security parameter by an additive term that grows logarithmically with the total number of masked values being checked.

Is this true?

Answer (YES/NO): NO